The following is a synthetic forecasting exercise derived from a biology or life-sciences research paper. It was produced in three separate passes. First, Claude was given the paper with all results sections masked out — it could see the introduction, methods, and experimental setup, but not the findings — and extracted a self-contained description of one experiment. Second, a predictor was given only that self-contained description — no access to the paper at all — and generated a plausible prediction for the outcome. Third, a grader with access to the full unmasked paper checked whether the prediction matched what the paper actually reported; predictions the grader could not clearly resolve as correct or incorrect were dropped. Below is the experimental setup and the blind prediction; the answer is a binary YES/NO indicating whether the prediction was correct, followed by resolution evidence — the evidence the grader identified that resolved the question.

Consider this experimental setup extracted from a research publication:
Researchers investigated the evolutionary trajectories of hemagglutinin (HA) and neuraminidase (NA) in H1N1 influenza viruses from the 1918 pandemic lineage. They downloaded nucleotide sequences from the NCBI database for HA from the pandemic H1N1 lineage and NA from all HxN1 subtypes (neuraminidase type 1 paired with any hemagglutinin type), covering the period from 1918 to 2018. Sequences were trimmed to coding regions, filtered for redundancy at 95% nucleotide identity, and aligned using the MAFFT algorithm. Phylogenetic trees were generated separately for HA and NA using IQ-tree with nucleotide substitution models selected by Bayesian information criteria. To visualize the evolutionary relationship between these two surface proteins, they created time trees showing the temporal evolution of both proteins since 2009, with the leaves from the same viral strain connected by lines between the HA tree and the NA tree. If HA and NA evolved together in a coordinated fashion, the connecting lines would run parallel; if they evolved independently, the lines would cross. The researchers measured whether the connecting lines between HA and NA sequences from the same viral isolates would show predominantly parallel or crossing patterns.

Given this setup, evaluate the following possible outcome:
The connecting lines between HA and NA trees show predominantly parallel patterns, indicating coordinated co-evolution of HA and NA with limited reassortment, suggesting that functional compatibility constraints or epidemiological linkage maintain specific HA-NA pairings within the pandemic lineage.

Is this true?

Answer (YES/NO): NO